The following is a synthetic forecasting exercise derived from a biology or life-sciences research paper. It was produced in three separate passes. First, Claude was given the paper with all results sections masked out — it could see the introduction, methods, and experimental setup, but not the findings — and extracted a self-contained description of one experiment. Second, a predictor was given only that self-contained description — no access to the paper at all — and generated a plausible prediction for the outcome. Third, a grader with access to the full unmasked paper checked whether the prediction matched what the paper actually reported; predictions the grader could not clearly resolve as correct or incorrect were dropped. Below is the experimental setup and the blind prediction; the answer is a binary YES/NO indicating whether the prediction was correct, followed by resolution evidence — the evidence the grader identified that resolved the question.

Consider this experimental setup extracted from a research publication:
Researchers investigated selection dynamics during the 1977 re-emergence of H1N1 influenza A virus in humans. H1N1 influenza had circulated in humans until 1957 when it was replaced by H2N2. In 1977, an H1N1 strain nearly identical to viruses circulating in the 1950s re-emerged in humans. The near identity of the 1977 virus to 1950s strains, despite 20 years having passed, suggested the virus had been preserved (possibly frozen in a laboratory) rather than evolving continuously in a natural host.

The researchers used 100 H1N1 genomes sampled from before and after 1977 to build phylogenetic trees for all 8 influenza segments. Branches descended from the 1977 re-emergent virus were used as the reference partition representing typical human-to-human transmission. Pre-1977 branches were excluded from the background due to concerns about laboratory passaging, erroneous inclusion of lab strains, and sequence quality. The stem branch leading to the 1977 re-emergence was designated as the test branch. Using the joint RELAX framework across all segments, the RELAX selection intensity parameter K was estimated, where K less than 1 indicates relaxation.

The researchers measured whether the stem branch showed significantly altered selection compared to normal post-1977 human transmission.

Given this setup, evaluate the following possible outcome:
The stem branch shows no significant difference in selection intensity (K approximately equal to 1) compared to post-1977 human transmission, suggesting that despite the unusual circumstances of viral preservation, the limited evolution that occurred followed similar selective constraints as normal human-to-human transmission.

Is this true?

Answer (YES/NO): NO